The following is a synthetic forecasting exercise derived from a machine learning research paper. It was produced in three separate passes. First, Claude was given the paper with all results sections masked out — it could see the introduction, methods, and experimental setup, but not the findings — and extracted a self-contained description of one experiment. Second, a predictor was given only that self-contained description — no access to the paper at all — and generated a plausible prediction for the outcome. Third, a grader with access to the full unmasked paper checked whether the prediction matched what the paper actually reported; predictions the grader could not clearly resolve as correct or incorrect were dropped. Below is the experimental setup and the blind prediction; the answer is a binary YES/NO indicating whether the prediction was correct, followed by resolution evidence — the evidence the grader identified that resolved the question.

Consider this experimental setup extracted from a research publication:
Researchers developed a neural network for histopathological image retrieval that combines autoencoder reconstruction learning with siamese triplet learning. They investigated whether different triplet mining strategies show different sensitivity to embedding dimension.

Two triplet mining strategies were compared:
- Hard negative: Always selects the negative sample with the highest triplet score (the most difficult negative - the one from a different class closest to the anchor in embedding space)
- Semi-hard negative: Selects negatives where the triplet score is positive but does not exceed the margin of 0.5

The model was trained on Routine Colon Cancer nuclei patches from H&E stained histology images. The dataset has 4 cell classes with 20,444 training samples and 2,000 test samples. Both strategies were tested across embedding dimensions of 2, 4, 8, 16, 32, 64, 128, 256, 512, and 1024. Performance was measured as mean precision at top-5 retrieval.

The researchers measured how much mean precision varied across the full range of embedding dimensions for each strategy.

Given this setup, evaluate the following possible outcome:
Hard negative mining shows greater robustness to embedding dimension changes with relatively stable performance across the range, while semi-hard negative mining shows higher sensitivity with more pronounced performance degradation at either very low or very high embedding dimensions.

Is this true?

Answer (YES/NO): NO